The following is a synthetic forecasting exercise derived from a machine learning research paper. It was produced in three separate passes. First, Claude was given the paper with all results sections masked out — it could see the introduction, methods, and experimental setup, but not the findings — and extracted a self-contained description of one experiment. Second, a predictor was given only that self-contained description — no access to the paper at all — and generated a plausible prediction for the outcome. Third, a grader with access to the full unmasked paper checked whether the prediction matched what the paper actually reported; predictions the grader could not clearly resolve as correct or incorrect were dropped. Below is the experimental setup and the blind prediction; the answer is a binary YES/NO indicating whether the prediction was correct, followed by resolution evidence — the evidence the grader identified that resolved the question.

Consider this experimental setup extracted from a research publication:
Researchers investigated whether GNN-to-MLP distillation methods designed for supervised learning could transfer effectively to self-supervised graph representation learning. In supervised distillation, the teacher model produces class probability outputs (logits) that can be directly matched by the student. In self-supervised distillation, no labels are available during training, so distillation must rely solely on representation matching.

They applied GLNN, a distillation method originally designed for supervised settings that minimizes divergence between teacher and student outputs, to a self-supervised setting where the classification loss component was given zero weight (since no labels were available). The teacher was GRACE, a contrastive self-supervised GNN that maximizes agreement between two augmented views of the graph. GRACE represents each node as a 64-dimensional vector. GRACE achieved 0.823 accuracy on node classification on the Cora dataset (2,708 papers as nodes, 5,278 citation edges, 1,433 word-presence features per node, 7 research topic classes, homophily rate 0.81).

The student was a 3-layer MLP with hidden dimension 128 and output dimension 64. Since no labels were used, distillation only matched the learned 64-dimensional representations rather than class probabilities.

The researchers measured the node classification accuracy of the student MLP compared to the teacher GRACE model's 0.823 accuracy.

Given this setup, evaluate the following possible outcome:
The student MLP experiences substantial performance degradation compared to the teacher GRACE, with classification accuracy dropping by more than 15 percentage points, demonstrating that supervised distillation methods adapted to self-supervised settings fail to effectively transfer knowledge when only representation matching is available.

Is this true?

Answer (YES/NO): NO